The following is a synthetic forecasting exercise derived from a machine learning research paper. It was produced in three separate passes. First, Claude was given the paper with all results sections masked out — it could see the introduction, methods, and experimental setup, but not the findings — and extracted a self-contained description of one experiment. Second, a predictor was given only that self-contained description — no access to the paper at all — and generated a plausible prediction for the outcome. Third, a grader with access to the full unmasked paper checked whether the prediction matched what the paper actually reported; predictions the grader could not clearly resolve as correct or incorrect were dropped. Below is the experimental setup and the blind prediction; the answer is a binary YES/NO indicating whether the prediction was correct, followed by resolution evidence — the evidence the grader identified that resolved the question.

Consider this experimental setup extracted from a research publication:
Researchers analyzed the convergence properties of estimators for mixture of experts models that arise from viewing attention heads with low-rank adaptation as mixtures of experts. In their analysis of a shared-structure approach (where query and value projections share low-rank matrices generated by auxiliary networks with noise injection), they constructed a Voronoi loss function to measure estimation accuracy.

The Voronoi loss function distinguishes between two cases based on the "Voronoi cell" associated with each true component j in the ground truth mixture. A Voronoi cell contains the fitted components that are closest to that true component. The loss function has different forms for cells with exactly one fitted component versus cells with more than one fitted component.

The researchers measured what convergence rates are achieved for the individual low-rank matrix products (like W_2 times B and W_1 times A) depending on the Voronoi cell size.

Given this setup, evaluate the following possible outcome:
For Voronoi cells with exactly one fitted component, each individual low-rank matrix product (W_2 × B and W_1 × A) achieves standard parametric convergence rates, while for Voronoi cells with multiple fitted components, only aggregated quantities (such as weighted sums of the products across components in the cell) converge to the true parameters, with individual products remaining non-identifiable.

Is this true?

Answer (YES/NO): NO